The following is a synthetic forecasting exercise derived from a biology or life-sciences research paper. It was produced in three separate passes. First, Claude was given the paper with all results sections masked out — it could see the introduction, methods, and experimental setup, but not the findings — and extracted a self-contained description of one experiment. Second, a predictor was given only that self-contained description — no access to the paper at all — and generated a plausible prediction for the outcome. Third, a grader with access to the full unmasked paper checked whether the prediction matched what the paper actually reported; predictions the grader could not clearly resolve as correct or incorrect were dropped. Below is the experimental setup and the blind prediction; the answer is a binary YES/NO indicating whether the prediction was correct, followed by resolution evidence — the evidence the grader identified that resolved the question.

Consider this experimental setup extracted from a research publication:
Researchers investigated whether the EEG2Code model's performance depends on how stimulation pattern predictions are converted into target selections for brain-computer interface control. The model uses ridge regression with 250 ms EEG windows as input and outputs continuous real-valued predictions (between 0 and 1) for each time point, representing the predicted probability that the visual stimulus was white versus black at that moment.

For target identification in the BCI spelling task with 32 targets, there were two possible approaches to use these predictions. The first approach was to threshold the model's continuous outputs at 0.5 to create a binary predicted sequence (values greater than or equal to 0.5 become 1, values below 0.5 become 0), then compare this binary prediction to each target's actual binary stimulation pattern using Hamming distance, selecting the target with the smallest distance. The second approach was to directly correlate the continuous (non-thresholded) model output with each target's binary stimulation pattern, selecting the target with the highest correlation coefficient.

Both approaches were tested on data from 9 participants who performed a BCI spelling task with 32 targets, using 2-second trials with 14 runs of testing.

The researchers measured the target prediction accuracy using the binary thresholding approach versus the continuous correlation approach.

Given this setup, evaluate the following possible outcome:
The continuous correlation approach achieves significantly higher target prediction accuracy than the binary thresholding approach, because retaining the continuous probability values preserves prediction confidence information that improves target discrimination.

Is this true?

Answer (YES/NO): YES